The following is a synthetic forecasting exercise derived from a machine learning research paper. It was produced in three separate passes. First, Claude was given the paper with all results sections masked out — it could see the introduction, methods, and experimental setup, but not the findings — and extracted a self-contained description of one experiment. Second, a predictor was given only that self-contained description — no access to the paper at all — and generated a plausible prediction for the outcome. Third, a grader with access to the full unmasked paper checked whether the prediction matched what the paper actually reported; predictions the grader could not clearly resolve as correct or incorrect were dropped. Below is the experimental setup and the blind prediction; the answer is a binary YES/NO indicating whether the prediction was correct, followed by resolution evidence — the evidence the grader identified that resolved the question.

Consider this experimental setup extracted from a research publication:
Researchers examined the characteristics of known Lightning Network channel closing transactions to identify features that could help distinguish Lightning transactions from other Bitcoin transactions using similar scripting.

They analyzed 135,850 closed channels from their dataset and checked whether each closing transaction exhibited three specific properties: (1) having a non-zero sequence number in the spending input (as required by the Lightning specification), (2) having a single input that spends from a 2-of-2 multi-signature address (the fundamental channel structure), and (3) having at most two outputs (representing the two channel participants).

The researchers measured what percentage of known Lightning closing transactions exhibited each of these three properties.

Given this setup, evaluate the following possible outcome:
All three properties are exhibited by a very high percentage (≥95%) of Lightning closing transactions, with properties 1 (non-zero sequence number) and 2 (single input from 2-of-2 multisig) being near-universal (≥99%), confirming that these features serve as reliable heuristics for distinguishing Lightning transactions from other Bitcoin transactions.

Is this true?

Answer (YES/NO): YES